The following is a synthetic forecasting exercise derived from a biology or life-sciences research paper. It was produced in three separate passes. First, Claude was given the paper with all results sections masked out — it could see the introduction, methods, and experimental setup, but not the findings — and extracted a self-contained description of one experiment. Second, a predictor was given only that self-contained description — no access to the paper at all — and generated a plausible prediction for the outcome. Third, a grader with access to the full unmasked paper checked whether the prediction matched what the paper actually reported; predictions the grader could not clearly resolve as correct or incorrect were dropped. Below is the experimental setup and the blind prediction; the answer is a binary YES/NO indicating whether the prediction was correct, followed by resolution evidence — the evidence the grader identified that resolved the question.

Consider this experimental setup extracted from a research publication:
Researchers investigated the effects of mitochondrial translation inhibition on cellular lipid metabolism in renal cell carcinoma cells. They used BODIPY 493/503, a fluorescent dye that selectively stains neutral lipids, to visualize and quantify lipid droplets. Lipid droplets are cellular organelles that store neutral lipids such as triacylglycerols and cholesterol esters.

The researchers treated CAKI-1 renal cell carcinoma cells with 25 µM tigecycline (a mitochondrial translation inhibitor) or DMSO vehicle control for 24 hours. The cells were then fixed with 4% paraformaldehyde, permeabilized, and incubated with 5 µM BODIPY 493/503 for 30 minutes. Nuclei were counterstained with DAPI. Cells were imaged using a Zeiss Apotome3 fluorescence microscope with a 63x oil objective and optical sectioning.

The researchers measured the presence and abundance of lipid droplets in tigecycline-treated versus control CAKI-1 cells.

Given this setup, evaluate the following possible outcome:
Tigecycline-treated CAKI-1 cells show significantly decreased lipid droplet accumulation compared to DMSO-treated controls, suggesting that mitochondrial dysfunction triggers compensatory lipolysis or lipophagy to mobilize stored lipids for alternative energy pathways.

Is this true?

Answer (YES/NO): NO